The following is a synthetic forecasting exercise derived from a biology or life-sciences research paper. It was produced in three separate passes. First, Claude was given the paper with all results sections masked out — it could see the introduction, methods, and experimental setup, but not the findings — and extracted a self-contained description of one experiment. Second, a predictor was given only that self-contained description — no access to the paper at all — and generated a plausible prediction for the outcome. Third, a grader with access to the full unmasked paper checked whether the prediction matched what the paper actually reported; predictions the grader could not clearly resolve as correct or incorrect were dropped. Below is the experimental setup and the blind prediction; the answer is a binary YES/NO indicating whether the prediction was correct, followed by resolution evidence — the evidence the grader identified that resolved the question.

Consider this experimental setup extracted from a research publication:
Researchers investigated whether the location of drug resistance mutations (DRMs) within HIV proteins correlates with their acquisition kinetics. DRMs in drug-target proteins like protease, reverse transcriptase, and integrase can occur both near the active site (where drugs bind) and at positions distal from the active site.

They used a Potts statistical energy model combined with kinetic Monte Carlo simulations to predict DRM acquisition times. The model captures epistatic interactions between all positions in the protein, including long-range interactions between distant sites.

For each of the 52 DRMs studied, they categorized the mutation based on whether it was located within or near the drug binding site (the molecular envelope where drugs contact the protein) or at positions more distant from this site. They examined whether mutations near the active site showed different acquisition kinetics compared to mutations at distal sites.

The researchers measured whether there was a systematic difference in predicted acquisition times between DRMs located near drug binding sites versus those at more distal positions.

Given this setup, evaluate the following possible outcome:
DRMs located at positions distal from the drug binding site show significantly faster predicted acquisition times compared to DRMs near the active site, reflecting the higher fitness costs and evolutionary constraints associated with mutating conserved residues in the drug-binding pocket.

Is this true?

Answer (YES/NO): NO